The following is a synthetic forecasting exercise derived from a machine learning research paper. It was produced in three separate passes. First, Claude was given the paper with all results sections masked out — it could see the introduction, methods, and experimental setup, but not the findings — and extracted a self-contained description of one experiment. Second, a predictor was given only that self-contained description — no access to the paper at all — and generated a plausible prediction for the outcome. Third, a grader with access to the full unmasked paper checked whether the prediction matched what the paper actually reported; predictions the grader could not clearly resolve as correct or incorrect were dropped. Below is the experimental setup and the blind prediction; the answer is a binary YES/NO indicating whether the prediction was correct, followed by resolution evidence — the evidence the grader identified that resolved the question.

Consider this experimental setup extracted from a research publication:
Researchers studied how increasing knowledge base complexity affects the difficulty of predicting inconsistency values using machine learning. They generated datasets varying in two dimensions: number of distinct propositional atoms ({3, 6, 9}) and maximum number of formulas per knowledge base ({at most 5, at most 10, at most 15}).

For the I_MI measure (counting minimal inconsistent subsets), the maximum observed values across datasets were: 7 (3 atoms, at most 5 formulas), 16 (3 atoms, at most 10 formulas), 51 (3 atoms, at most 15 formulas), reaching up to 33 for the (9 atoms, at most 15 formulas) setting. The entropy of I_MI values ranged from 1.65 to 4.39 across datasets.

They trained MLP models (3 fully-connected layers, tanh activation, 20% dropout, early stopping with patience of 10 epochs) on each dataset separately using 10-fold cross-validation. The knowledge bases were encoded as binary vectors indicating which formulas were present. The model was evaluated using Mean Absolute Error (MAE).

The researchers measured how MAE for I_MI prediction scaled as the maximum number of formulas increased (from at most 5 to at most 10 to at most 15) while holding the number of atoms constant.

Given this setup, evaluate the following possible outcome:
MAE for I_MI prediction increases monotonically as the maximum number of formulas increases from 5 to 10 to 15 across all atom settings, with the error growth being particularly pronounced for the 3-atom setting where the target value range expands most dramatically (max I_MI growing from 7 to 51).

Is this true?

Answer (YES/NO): NO